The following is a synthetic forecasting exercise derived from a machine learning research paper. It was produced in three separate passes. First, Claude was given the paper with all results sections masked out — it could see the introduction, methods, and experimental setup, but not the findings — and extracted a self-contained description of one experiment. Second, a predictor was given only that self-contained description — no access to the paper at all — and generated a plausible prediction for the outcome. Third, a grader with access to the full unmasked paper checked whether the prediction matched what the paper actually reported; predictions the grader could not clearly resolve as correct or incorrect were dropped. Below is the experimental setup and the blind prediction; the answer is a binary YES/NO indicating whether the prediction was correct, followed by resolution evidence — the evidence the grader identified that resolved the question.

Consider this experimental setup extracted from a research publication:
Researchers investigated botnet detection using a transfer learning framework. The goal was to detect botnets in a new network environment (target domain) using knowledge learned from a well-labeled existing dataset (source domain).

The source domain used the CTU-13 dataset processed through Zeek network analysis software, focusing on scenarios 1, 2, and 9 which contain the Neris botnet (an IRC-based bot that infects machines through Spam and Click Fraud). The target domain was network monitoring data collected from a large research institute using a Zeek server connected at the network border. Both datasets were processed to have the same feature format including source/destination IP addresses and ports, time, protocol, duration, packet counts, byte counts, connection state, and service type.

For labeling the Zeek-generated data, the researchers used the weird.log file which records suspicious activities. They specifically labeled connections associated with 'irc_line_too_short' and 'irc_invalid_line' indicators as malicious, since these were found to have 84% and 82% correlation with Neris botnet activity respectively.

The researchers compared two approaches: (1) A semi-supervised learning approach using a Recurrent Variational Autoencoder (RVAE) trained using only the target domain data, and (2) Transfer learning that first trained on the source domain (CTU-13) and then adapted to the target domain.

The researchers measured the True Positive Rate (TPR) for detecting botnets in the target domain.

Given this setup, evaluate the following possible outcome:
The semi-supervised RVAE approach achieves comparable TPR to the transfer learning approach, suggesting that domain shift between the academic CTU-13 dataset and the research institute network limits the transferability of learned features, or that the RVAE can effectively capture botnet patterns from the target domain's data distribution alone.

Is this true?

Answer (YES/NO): NO